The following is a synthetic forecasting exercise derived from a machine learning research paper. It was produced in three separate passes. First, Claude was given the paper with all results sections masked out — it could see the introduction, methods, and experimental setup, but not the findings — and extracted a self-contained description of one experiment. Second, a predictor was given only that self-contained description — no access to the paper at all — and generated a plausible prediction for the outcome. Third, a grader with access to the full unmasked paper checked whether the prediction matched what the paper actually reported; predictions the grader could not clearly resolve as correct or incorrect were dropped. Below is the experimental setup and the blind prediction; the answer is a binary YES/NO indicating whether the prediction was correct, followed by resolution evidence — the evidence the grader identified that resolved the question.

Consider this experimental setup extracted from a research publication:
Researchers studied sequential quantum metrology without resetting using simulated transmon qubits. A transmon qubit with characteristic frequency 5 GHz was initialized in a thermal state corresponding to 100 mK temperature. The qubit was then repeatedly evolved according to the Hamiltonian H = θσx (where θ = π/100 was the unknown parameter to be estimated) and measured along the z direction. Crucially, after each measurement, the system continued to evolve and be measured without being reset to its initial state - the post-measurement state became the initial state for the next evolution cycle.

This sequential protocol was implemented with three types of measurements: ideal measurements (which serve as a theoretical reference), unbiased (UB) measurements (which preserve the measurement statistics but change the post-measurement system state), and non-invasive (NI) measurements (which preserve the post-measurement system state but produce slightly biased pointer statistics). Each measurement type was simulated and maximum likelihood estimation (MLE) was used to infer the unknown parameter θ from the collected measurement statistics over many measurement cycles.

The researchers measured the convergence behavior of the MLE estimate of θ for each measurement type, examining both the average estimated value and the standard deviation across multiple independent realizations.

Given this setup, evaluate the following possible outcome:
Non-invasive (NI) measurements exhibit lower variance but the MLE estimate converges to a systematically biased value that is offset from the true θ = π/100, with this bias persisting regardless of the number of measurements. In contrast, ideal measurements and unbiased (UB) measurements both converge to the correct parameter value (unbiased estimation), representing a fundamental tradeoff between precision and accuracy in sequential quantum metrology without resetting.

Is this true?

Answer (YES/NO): NO